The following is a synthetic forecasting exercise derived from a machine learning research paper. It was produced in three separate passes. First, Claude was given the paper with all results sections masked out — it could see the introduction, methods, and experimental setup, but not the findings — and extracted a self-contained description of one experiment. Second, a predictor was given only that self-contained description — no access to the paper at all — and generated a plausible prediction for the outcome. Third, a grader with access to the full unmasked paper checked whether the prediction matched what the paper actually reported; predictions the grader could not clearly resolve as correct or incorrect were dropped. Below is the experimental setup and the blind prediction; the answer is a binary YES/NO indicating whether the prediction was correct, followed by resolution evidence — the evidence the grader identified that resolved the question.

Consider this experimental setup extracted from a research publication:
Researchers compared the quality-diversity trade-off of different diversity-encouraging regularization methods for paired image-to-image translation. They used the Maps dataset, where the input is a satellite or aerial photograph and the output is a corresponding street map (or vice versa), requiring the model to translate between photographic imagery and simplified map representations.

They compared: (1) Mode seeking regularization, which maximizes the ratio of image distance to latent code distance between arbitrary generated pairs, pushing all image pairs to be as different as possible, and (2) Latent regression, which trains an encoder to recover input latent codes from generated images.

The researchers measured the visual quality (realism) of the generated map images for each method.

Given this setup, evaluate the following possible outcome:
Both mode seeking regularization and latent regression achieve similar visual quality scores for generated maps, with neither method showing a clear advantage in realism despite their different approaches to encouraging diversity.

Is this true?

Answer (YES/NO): NO